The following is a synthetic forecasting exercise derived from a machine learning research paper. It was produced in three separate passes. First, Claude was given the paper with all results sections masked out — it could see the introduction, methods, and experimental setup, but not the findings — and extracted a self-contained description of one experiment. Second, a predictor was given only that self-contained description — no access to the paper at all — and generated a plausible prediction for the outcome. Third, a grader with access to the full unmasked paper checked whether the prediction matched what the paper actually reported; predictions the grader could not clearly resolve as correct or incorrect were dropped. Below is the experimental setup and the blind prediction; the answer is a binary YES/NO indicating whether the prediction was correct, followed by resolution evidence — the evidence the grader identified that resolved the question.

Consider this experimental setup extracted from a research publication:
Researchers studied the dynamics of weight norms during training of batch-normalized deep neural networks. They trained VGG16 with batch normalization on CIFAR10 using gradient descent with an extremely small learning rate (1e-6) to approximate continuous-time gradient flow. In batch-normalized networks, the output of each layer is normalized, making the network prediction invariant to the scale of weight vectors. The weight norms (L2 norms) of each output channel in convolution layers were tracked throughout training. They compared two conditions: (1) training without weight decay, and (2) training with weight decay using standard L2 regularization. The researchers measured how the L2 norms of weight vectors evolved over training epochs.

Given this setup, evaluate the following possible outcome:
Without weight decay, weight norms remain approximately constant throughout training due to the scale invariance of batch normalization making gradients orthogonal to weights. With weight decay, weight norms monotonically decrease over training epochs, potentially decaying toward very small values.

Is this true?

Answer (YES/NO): YES